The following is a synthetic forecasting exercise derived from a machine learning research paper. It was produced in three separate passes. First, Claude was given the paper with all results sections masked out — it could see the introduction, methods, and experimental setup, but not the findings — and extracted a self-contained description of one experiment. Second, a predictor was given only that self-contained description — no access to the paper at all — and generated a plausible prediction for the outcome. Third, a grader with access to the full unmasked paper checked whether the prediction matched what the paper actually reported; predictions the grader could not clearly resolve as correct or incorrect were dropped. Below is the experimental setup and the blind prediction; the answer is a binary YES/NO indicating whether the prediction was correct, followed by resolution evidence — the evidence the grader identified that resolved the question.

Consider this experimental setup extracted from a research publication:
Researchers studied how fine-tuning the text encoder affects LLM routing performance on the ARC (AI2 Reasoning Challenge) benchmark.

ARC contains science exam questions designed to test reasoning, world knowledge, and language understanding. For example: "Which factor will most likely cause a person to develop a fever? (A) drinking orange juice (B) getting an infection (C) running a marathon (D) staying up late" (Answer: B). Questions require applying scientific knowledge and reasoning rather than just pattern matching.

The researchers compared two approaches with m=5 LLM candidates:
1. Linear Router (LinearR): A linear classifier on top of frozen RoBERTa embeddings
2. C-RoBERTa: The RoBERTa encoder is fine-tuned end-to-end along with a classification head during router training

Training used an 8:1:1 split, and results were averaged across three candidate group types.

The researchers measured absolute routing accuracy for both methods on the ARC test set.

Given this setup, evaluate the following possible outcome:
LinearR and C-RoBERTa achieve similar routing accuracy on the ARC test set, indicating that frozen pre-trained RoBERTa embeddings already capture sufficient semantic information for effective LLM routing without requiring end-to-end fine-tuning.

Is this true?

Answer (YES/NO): YES